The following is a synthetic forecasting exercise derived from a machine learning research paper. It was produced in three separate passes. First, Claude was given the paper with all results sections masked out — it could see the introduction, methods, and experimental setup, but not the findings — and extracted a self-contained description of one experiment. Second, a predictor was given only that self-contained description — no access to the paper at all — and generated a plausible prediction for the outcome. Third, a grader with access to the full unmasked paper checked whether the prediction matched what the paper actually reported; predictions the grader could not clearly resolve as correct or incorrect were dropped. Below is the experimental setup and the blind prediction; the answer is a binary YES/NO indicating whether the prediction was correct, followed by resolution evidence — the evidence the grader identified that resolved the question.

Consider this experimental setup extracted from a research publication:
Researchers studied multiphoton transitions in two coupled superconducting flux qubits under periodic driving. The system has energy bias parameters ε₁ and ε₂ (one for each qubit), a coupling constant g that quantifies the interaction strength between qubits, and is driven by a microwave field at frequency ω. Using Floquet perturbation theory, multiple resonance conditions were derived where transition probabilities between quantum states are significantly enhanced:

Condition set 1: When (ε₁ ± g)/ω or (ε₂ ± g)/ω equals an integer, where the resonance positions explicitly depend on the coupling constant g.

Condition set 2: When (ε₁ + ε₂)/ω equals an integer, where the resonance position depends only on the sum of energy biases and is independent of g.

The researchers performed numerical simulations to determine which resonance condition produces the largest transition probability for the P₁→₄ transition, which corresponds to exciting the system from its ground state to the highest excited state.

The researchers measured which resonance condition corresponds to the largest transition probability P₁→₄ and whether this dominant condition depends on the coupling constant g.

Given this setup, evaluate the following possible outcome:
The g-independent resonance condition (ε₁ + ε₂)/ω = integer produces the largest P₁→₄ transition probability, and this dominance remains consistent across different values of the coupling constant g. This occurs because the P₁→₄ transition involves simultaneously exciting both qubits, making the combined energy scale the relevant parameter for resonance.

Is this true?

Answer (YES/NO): YES